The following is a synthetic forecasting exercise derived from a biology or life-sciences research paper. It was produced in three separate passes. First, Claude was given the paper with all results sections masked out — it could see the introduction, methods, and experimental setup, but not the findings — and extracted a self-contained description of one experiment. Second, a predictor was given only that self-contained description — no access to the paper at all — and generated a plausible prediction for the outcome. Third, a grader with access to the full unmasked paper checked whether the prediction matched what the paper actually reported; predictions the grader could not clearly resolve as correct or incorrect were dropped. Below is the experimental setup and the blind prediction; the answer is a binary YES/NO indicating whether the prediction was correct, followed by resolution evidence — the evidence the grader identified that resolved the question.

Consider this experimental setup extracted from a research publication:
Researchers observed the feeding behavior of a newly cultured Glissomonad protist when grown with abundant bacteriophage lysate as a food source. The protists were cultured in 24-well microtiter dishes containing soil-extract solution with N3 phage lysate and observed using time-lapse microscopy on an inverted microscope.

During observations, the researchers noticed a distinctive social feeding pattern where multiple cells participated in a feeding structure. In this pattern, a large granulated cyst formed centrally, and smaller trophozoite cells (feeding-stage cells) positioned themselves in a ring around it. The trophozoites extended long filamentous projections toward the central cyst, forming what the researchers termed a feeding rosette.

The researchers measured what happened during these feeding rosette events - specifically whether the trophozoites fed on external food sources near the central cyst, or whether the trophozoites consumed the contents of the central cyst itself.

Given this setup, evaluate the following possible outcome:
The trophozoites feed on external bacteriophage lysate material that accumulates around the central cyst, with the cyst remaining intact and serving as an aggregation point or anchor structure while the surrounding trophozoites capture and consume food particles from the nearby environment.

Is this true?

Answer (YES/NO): NO